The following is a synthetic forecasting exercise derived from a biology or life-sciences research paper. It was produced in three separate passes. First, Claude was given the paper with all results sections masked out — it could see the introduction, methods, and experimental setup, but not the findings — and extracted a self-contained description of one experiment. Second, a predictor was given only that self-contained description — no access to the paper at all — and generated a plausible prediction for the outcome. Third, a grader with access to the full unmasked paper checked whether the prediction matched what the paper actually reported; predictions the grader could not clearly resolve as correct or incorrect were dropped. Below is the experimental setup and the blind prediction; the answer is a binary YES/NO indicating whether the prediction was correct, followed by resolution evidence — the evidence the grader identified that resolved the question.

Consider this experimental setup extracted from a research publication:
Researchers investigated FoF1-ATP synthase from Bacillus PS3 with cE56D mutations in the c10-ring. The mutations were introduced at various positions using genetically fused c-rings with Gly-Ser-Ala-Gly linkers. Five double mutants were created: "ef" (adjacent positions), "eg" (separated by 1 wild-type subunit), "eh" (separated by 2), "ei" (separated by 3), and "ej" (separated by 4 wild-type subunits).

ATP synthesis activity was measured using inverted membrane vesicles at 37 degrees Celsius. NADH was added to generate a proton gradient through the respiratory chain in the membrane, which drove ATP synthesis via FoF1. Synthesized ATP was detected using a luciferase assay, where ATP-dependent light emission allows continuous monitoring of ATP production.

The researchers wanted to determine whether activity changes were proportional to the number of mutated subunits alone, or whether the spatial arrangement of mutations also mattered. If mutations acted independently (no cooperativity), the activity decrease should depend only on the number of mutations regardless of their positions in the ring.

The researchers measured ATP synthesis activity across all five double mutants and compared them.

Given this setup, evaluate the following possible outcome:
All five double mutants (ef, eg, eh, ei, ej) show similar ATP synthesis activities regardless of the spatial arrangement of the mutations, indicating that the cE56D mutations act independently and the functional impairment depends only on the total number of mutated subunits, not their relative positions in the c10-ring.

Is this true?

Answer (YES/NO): NO